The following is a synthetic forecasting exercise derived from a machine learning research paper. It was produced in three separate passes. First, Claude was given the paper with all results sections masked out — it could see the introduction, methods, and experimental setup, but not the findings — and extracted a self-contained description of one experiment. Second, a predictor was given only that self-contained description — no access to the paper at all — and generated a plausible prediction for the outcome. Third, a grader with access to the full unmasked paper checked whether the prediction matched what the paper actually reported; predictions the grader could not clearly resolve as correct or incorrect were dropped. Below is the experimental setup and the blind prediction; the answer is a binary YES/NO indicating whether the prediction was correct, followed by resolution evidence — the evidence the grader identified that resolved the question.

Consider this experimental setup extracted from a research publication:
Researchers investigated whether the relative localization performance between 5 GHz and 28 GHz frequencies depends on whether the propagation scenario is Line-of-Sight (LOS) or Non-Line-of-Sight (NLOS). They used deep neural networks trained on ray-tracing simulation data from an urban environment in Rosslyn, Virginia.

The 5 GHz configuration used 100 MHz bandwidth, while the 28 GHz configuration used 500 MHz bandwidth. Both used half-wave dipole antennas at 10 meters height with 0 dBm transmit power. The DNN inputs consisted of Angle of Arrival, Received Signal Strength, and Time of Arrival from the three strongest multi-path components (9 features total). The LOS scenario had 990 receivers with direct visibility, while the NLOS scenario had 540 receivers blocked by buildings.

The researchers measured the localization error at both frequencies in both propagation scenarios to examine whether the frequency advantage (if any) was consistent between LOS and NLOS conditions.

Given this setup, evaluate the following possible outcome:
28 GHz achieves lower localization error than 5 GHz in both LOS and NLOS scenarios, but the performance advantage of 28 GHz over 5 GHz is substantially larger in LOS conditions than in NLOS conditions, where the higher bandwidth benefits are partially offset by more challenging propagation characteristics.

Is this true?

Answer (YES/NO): NO